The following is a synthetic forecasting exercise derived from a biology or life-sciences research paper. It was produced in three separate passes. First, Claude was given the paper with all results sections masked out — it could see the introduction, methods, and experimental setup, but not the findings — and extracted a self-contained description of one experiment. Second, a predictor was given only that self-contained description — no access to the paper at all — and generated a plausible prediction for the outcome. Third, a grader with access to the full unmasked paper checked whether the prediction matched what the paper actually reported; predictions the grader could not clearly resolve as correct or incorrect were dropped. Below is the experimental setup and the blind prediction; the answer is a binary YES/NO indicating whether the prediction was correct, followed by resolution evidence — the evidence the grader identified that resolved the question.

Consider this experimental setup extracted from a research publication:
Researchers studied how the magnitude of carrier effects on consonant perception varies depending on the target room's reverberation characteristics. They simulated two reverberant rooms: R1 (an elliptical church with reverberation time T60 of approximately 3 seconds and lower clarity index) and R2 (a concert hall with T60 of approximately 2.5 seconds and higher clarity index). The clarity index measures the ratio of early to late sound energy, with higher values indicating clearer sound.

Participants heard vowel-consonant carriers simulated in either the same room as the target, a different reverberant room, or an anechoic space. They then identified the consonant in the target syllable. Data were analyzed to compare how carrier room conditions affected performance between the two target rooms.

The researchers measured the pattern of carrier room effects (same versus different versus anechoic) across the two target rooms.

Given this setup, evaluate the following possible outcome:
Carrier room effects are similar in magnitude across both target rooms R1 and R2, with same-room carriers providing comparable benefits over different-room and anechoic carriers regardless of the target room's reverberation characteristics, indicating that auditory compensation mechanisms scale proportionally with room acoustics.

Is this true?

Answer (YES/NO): NO